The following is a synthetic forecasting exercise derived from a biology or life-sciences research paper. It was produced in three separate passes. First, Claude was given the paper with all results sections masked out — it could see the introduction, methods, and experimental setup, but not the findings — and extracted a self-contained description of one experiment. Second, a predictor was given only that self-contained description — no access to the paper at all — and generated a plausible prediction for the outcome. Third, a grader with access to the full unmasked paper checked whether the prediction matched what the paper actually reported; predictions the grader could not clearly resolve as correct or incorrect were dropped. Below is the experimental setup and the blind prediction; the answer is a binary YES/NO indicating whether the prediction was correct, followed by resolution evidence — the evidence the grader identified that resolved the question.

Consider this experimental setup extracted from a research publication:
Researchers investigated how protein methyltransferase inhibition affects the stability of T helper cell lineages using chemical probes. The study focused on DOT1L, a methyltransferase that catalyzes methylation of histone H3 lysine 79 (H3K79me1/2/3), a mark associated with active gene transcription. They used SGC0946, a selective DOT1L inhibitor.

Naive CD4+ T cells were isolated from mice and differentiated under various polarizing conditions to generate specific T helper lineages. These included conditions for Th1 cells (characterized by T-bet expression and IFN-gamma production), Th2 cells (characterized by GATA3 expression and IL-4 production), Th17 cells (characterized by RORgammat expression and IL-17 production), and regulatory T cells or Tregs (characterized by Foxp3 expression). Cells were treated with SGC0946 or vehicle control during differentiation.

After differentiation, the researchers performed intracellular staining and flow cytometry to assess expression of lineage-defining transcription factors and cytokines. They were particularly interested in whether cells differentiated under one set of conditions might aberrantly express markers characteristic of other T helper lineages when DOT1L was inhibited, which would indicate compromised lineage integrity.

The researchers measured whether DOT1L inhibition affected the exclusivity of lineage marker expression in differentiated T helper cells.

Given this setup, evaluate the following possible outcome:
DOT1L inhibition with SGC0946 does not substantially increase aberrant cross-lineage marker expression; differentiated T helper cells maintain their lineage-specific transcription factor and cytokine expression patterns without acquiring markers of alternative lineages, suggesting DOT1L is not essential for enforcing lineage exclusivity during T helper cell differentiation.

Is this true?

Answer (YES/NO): NO